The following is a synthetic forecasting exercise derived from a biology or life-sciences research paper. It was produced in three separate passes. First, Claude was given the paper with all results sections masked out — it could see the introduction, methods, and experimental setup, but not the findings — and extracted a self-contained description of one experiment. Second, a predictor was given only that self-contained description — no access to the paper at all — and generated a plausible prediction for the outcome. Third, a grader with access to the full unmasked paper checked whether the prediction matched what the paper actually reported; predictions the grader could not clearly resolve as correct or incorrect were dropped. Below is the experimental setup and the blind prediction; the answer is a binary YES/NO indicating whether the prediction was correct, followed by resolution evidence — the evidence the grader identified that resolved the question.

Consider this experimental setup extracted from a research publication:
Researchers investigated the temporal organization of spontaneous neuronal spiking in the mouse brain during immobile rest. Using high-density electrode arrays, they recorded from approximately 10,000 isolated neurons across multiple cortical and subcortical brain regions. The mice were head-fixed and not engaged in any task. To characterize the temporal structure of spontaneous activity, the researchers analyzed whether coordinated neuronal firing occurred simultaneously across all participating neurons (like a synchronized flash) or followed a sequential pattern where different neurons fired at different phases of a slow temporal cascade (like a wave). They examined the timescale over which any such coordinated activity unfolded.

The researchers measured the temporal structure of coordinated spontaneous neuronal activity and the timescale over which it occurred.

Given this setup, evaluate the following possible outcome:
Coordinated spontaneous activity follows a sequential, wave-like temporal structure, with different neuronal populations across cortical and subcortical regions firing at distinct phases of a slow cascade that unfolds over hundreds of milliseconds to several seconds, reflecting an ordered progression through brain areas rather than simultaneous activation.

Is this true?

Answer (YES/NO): YES